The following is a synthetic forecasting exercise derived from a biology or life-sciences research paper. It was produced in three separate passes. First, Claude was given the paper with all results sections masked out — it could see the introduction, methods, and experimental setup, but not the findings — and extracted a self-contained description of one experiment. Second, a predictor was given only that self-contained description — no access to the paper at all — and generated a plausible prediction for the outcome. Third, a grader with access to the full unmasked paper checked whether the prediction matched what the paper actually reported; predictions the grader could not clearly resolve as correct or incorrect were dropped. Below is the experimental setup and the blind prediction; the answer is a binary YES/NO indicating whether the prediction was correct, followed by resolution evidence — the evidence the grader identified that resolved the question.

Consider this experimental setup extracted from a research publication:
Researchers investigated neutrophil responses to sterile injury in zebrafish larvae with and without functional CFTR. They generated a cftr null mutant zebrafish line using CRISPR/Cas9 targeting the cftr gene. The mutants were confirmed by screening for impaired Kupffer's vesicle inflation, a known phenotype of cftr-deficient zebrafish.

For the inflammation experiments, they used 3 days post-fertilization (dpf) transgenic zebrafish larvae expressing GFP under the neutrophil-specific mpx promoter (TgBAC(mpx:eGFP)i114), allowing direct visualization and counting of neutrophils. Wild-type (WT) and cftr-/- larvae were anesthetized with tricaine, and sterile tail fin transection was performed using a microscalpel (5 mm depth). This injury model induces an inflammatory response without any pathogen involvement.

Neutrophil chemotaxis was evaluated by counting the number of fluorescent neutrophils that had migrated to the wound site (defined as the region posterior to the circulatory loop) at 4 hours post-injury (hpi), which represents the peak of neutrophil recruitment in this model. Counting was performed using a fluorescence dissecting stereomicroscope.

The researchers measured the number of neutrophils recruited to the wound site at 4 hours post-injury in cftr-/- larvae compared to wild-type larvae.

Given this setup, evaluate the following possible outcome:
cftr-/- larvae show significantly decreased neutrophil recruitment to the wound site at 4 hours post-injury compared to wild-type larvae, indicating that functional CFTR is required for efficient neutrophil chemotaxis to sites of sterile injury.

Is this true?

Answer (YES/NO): NO